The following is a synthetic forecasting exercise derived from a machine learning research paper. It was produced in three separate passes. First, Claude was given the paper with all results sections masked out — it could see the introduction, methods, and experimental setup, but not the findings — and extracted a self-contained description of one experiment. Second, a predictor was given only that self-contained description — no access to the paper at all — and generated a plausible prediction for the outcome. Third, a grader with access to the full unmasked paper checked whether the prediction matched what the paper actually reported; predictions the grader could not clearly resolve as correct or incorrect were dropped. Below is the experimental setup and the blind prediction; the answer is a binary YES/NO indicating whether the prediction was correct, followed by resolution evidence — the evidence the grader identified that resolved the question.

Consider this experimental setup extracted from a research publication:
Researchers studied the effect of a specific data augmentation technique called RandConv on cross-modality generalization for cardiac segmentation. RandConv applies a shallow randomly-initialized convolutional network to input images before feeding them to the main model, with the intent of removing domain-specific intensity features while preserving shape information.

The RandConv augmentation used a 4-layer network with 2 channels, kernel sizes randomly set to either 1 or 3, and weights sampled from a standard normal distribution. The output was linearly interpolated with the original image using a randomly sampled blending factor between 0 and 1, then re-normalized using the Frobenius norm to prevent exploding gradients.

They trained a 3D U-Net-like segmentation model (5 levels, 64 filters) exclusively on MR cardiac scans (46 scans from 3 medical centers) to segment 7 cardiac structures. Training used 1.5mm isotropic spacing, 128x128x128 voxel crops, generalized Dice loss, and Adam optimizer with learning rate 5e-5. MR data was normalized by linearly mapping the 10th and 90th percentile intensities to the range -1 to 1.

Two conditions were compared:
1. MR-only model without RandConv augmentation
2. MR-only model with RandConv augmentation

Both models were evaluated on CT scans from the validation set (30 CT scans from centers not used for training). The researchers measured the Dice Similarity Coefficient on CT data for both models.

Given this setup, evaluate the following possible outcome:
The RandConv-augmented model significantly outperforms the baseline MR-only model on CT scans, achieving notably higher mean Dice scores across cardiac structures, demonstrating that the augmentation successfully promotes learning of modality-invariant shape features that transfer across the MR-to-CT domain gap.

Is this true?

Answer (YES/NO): YES